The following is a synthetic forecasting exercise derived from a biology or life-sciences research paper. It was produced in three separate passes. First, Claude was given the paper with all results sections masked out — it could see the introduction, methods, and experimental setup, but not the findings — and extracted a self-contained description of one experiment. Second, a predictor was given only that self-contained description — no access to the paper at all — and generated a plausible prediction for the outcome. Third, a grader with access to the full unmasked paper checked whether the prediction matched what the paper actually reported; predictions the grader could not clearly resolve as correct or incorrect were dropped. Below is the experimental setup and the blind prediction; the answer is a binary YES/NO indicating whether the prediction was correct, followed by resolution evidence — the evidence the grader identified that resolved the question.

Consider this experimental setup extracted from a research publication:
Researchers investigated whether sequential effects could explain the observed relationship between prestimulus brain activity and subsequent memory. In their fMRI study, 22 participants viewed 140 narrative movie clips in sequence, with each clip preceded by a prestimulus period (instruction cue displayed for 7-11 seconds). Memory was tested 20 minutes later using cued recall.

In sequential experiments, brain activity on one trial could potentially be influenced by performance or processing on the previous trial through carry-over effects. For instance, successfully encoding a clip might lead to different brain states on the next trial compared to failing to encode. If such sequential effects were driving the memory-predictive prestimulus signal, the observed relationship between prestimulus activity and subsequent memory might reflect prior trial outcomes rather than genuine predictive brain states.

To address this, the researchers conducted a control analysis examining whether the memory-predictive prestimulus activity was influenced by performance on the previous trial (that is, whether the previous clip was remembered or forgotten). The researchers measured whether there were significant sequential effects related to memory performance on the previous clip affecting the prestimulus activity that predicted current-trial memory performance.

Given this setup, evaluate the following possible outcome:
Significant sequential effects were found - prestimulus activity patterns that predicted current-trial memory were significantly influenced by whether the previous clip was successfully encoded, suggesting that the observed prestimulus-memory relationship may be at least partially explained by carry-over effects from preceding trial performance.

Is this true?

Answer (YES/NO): NO